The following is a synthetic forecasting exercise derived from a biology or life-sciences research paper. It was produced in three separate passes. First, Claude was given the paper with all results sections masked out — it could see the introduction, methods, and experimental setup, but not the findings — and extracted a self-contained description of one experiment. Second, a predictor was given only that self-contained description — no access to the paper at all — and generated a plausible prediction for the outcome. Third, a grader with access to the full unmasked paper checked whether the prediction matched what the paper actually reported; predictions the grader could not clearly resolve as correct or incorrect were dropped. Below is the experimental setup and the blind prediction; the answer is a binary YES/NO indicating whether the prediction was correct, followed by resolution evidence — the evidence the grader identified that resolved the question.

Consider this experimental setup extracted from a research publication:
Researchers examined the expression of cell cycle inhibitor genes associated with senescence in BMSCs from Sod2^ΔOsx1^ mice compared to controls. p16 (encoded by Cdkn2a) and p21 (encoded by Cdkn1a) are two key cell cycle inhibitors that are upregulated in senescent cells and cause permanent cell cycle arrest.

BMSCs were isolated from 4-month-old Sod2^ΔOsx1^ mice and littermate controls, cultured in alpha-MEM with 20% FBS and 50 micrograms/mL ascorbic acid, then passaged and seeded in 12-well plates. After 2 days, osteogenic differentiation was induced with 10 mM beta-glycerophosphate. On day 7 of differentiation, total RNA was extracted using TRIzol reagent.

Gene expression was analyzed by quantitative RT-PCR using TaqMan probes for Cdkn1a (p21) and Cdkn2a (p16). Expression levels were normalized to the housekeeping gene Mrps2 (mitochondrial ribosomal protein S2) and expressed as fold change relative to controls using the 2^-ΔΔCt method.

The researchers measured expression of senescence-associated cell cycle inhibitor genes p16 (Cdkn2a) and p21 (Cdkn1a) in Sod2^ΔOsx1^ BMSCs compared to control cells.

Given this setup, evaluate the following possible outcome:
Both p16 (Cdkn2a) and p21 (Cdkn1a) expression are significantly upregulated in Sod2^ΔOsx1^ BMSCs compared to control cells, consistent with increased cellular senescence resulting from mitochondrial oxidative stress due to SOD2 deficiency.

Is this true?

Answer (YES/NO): NO